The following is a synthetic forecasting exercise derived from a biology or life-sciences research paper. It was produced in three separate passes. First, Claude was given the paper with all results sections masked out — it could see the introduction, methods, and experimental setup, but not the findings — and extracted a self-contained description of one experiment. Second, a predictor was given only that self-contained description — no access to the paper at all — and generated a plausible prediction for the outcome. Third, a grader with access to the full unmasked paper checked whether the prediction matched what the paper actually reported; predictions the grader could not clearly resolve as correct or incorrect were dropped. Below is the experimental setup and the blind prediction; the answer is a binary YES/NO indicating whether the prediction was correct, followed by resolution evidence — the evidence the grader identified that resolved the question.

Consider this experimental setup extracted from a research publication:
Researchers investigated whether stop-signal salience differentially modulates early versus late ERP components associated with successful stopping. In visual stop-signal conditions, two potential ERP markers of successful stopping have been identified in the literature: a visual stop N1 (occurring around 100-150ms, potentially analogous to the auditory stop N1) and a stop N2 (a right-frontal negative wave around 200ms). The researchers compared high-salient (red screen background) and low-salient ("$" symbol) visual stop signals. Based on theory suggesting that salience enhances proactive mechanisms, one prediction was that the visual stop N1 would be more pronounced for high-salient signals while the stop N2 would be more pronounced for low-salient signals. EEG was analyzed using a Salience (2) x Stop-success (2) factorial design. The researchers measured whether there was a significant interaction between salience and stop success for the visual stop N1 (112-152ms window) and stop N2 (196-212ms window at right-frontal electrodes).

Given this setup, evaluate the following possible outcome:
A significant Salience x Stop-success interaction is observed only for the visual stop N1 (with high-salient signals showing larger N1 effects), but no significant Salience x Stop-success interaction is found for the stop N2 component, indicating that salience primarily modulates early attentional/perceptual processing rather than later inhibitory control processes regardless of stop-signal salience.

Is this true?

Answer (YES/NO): NO